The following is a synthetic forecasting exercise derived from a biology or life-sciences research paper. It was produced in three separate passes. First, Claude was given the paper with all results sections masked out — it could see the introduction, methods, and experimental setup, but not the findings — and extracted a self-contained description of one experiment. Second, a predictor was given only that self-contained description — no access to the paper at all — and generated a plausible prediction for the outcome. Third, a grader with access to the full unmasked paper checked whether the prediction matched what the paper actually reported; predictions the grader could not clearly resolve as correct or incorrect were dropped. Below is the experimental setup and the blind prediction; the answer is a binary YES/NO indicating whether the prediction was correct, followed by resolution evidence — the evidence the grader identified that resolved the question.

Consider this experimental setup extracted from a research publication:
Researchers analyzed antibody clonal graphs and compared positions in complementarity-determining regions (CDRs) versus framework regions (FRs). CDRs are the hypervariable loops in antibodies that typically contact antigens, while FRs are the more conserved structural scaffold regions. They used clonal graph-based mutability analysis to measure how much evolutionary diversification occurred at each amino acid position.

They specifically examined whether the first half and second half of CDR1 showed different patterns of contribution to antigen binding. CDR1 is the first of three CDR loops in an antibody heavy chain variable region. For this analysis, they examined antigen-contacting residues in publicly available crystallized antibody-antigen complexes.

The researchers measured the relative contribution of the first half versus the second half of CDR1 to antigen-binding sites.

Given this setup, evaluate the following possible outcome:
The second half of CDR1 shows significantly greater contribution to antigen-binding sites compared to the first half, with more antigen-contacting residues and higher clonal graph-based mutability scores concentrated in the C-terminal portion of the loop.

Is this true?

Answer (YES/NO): YES